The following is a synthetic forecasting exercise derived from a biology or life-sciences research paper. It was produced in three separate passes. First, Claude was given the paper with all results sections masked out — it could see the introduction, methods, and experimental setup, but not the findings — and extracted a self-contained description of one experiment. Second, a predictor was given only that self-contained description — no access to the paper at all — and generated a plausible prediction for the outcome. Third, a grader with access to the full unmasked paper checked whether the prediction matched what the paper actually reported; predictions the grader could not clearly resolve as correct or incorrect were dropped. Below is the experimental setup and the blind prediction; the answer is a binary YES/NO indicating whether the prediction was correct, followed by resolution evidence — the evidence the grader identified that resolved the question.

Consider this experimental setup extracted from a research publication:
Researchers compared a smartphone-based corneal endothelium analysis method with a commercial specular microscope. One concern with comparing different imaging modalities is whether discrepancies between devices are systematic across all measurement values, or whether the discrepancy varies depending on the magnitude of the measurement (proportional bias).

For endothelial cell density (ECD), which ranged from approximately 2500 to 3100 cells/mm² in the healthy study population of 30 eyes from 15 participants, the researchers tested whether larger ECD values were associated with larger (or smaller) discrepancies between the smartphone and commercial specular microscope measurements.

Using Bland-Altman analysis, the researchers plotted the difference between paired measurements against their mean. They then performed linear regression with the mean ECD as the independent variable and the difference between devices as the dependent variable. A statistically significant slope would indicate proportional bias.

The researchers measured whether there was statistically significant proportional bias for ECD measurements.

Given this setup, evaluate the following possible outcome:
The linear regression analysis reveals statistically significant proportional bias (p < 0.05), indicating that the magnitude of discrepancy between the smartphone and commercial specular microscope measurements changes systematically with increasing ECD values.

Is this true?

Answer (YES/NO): NO